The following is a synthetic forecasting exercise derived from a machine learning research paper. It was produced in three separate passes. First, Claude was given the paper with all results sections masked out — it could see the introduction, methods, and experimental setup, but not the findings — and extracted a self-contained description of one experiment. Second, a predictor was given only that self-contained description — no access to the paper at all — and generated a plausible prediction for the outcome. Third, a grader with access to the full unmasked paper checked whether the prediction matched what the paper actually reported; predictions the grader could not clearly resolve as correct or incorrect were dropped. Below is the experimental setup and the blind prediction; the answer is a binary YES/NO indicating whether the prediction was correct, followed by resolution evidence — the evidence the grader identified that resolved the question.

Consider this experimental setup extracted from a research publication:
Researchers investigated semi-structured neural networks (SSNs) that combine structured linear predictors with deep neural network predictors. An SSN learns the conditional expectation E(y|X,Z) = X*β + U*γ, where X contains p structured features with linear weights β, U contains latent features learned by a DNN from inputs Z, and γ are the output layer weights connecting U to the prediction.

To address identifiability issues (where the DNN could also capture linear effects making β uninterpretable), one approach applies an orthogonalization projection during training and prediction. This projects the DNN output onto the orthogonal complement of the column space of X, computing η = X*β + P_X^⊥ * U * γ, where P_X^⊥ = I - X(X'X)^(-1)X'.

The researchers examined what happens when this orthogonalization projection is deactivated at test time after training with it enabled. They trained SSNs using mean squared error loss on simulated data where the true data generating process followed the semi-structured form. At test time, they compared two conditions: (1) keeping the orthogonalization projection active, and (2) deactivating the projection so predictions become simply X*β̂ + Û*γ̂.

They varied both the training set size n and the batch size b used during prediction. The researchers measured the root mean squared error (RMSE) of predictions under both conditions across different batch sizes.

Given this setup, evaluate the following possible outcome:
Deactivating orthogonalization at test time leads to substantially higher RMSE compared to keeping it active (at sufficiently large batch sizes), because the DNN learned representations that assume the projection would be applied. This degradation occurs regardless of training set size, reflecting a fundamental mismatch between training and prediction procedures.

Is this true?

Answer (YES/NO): NO